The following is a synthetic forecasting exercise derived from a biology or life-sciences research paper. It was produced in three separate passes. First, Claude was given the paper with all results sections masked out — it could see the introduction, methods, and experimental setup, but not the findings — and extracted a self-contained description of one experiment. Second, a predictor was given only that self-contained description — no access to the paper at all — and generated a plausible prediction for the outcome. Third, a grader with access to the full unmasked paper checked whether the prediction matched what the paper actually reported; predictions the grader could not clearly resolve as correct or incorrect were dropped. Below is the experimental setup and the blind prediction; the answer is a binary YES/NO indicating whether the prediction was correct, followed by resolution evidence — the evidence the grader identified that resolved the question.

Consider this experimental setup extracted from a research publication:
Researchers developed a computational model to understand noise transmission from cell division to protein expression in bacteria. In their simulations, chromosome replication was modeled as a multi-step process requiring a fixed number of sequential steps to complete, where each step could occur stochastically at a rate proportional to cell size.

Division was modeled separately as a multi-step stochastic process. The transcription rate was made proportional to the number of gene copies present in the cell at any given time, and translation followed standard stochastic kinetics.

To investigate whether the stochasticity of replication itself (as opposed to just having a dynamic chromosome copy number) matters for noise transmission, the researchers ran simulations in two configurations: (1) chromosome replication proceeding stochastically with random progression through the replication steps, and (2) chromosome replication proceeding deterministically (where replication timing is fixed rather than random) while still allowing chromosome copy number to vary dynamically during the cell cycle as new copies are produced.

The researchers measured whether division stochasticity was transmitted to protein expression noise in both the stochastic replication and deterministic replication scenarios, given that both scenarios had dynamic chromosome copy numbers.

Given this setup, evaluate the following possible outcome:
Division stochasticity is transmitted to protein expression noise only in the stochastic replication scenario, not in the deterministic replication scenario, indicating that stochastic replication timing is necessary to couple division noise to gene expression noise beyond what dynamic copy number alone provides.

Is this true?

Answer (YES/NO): NO